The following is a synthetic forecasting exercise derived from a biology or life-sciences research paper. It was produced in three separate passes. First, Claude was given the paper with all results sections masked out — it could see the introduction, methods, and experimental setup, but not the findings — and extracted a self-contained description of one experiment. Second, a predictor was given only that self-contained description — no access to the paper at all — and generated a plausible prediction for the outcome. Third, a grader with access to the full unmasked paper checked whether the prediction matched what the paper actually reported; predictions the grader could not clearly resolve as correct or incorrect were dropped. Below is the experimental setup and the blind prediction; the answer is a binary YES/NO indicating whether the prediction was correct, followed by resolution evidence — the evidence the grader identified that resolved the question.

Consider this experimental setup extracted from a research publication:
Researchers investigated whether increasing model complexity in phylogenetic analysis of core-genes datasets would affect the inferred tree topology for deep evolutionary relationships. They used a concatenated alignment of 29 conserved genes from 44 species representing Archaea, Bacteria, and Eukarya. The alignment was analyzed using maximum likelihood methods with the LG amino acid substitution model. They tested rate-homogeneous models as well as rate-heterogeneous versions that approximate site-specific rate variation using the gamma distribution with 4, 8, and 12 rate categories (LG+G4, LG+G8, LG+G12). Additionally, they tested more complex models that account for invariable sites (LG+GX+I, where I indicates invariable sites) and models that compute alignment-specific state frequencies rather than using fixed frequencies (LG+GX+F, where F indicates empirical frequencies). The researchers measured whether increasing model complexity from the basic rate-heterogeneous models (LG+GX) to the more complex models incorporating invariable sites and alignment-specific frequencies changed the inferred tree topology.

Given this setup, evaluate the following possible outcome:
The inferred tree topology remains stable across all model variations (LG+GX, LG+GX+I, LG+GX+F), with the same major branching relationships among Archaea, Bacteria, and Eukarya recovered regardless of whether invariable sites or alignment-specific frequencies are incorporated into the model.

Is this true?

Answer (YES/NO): YES